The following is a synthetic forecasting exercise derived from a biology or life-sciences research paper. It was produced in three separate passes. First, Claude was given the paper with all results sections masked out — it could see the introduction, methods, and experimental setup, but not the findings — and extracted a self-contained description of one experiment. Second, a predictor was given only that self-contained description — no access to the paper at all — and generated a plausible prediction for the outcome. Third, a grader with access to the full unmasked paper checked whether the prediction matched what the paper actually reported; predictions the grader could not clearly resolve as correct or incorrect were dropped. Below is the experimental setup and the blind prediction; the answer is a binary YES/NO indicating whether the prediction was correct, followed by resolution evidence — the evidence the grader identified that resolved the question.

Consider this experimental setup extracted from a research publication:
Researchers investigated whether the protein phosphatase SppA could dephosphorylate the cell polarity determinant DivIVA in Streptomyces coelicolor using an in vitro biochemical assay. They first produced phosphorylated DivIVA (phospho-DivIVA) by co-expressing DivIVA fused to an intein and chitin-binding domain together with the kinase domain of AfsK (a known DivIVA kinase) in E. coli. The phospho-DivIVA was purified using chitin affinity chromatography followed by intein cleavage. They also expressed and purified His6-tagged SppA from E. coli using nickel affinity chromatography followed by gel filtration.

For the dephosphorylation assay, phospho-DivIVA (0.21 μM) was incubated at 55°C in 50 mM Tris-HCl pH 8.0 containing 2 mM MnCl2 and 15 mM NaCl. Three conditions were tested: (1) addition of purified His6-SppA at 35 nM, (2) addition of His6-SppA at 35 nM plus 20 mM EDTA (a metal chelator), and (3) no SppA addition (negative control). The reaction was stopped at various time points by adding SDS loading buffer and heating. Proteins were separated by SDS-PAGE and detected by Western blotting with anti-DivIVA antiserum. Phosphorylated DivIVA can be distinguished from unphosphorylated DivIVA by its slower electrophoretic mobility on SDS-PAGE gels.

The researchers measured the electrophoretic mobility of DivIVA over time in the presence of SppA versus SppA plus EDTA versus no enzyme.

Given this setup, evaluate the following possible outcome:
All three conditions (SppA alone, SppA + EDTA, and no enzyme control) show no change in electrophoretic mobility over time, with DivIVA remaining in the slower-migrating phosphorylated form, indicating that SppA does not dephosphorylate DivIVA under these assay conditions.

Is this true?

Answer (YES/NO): NO